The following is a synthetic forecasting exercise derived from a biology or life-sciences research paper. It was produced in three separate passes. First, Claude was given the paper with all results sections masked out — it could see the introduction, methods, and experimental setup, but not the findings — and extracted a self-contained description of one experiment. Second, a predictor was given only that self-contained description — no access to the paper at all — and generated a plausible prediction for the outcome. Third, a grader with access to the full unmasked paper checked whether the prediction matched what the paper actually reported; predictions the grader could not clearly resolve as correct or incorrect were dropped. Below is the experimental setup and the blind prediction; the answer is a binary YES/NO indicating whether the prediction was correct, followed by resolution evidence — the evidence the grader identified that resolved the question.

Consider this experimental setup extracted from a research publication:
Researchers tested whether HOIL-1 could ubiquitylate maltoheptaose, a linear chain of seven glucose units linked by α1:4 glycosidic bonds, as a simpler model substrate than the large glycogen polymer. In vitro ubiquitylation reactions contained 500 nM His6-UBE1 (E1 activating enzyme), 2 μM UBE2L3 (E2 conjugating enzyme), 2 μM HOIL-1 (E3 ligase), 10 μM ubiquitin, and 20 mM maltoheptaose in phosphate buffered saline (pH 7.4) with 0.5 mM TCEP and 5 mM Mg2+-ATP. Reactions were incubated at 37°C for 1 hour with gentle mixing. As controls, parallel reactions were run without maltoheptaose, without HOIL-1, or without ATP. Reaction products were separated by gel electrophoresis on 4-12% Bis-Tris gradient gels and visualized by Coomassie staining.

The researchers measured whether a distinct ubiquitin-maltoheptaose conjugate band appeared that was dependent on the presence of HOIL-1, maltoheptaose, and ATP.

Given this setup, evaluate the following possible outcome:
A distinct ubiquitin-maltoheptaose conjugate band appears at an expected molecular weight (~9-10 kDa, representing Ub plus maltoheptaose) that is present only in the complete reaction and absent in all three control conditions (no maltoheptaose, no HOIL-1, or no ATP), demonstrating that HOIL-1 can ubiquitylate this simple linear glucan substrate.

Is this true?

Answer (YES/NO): YES